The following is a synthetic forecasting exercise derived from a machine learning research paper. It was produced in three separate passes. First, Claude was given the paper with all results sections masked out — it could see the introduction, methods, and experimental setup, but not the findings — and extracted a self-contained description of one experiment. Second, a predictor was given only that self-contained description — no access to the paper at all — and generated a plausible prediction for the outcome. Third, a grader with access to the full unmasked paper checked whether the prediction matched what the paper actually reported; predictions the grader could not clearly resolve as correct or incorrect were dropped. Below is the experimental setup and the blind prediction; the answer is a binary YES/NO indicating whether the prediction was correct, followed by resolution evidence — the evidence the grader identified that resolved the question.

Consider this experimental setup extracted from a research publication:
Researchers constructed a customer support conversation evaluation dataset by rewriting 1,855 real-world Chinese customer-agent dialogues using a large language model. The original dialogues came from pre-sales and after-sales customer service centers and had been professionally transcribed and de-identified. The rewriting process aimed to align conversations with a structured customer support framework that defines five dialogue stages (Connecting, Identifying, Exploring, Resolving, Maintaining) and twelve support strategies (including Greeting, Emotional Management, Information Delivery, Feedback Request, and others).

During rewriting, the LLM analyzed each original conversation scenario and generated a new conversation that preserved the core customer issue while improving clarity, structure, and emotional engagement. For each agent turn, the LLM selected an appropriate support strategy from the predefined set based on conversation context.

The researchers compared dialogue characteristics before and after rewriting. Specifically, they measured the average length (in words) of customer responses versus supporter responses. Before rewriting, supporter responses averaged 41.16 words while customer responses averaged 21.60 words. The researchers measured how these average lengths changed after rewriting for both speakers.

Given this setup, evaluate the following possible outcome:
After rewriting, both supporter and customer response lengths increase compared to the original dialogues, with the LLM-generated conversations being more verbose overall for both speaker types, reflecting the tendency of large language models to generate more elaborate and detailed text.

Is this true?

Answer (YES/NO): NO